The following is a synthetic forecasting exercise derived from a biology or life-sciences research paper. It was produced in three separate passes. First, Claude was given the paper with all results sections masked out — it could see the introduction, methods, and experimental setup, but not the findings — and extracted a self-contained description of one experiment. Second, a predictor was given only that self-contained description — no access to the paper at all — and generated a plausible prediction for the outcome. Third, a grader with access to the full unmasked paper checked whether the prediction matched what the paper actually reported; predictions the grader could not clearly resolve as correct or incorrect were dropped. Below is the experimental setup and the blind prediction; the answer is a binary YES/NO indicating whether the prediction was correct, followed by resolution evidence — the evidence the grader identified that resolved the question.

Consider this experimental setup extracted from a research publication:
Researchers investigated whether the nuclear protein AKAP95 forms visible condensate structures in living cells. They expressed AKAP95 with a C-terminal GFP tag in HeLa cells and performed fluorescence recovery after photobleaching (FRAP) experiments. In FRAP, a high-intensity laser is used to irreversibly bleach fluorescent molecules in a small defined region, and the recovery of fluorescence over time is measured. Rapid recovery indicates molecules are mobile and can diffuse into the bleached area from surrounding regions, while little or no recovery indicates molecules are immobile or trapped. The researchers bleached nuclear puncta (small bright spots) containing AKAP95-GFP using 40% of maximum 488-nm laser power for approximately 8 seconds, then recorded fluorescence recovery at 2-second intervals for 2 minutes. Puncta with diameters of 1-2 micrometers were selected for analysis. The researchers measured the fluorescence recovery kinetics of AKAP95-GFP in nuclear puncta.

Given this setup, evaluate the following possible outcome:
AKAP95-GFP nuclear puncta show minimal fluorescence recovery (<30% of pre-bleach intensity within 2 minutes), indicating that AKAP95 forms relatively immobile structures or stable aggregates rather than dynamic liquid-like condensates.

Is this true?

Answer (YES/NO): NO